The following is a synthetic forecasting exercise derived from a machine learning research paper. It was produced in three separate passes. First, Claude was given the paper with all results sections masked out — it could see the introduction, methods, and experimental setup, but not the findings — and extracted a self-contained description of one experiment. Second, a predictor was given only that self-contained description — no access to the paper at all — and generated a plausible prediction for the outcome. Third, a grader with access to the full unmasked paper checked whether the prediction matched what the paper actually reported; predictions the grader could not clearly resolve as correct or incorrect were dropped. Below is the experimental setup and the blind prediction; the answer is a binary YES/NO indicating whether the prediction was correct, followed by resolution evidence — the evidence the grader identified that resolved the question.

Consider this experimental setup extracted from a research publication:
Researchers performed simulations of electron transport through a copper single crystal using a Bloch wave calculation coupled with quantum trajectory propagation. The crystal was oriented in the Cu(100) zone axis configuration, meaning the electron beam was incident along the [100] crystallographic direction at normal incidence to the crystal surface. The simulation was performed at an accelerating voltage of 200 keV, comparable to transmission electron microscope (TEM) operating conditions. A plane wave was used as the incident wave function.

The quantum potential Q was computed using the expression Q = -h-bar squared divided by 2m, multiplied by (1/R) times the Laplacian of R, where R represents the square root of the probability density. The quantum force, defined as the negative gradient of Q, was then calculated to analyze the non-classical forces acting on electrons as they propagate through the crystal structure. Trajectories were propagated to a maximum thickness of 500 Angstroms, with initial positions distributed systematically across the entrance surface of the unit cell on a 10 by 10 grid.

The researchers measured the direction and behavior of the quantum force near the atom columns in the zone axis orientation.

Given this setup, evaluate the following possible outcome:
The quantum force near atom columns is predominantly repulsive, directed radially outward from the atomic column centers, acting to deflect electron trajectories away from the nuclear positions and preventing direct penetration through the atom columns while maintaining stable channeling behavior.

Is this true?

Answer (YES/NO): YES